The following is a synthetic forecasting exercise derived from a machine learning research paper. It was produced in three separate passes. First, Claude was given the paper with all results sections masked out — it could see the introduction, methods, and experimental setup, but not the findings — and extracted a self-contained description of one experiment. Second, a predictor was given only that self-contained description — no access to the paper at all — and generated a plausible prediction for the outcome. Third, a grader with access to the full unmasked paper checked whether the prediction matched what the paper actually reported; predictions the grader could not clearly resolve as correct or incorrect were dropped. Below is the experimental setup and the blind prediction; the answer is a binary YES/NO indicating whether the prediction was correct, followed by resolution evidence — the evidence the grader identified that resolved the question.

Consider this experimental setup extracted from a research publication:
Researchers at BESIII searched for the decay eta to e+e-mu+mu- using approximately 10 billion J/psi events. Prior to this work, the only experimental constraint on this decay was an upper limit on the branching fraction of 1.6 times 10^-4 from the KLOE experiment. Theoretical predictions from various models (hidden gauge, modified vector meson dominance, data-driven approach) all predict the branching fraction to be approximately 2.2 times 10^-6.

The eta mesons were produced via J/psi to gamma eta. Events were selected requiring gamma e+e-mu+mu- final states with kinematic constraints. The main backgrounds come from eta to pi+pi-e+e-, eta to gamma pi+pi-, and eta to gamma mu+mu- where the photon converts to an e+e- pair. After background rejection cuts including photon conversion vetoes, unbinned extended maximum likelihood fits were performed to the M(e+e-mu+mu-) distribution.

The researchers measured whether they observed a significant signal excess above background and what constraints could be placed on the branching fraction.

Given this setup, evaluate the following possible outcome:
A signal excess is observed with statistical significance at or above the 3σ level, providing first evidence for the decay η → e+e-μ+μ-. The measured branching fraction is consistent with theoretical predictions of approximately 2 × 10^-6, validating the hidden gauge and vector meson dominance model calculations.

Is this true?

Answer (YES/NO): NO